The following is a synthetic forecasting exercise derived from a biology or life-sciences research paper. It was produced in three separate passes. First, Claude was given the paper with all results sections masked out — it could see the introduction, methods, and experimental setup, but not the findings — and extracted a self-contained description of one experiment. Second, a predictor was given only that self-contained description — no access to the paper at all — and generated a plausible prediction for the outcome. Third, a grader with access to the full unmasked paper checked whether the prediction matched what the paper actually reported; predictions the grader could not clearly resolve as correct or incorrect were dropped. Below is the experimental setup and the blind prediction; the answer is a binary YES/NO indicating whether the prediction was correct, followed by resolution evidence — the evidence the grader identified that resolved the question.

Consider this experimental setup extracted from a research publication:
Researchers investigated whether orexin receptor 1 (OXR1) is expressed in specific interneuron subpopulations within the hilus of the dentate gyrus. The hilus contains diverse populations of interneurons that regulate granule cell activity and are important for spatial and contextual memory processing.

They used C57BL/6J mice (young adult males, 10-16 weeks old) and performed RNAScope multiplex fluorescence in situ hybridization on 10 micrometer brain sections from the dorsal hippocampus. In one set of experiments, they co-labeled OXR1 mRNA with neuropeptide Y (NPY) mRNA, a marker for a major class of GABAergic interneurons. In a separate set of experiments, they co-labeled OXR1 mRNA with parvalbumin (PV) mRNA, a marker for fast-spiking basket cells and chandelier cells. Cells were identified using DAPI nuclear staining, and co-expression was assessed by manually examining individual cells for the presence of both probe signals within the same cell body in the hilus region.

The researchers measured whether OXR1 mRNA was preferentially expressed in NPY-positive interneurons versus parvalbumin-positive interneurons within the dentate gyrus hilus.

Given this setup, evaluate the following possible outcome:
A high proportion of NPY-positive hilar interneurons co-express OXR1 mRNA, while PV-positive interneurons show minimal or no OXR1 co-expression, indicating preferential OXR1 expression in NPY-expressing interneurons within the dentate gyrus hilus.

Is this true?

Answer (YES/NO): NO